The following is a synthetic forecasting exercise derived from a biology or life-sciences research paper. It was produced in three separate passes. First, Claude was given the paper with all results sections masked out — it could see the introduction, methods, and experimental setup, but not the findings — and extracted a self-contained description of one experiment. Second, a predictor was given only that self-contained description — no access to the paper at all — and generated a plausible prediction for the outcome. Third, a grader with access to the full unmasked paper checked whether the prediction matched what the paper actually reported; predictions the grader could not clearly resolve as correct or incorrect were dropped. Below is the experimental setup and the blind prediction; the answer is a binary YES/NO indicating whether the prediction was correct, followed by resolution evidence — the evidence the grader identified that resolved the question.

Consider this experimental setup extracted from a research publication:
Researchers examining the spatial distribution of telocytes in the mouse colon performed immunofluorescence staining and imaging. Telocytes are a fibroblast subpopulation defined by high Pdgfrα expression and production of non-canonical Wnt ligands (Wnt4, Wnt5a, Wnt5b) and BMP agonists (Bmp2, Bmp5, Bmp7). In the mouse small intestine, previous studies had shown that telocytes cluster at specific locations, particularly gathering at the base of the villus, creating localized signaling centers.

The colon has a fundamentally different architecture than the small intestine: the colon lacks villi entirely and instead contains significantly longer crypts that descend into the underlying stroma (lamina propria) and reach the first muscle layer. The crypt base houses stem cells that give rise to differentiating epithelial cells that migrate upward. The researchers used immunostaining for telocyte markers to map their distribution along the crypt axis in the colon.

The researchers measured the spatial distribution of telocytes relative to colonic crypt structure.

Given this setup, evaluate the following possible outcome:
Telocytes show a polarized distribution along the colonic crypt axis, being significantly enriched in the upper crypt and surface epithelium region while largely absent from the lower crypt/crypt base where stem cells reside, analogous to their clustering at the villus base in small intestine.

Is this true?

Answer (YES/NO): NO